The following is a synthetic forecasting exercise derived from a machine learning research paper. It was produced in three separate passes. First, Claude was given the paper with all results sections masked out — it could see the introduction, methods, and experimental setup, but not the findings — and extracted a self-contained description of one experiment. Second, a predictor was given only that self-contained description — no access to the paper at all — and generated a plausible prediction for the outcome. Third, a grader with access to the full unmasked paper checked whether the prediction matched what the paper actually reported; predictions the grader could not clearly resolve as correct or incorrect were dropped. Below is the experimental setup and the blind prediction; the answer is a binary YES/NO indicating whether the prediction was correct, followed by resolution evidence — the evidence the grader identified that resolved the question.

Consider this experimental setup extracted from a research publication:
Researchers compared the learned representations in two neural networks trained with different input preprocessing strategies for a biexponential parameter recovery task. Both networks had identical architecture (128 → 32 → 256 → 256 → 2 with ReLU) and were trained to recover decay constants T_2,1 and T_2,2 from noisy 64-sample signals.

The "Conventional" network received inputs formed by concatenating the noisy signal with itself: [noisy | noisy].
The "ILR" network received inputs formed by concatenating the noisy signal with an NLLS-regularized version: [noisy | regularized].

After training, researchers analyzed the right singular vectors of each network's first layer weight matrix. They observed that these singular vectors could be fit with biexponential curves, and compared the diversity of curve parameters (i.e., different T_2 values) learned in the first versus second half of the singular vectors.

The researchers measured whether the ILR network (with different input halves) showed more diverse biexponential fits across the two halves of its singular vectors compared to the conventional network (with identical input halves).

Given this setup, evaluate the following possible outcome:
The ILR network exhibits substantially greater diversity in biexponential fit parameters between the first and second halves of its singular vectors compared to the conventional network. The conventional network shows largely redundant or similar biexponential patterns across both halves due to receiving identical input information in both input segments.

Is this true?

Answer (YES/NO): YES